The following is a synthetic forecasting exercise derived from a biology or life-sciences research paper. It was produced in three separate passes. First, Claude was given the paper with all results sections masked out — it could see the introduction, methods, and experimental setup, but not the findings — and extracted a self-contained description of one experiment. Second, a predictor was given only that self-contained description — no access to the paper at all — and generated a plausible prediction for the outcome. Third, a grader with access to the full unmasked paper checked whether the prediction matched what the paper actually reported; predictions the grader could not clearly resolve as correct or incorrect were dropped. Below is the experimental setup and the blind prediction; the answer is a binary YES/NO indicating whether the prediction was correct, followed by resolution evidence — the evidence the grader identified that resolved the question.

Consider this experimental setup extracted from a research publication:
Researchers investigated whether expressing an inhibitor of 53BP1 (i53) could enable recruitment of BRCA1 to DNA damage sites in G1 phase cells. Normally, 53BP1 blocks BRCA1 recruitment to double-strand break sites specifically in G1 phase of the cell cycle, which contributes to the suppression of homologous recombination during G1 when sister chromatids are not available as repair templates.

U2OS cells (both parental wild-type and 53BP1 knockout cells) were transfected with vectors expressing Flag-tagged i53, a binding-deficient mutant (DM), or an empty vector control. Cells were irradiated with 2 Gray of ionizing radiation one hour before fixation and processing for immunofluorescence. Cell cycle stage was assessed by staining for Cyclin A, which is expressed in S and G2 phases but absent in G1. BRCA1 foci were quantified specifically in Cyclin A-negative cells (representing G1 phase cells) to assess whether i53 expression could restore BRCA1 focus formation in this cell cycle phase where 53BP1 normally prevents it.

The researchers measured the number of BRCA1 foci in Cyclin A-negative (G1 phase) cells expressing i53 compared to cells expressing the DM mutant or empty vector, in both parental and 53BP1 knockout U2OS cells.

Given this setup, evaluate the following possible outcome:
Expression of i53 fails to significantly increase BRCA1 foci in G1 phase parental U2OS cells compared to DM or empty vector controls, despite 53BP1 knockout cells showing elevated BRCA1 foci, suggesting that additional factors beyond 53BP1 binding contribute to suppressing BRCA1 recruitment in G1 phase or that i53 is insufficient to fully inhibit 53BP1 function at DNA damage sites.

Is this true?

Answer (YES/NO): NO